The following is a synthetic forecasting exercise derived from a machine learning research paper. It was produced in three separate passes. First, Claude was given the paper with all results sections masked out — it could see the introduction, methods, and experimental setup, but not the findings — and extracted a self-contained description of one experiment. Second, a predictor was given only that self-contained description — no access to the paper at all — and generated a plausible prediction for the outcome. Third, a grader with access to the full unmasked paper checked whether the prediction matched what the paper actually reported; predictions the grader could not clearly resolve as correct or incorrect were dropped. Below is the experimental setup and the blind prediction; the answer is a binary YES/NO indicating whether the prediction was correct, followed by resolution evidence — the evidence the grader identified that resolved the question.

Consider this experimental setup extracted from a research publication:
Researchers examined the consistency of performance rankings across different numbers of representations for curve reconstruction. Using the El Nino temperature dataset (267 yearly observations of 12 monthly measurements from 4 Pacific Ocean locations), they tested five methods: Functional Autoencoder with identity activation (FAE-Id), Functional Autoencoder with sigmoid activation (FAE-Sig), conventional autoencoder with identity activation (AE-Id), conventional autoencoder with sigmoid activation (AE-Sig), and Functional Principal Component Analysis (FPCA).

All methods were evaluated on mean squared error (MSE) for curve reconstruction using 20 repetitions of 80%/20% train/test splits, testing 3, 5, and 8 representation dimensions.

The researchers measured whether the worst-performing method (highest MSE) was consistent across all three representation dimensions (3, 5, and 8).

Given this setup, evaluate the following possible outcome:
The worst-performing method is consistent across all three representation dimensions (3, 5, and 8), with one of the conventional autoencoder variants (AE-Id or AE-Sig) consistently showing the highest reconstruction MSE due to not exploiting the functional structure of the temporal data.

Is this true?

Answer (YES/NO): NO